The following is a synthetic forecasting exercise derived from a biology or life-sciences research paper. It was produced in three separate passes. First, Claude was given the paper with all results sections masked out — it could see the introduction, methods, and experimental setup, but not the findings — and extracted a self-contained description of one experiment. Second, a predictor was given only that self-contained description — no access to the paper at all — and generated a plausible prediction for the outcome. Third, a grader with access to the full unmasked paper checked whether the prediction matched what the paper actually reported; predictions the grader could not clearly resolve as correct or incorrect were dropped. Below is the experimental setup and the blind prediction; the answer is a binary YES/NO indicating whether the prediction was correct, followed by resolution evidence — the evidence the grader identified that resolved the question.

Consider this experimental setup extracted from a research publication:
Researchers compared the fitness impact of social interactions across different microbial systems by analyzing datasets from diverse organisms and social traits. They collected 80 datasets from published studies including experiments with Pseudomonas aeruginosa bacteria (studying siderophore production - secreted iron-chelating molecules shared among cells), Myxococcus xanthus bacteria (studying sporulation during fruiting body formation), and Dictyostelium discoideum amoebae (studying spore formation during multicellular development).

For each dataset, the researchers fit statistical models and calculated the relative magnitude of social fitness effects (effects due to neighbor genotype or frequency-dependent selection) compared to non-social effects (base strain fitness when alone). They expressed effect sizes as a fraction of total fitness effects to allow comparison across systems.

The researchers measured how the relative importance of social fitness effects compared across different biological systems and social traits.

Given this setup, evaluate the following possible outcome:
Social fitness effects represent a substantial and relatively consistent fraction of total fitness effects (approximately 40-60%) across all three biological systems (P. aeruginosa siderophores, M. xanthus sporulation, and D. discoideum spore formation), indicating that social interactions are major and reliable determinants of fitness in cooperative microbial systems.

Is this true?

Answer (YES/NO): NO